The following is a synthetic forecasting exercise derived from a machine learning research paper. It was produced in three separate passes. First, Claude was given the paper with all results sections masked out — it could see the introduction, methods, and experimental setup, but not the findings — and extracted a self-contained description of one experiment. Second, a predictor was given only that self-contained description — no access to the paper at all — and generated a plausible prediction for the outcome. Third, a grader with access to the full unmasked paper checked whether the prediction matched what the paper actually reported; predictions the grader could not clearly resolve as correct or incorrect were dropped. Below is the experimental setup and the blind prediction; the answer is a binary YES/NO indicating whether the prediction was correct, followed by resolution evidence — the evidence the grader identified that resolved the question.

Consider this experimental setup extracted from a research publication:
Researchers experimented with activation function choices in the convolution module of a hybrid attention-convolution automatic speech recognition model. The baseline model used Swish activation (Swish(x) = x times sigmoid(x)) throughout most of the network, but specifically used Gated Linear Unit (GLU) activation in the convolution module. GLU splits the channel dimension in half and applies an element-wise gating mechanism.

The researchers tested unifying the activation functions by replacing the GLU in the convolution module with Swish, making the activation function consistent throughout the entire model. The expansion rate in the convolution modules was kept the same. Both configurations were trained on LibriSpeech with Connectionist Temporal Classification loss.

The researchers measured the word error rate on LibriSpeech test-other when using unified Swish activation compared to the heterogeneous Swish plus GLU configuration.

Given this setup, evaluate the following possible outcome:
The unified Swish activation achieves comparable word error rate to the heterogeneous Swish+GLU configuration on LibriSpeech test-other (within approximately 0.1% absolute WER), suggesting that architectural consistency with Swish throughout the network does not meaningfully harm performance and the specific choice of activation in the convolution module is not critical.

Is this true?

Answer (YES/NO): YES